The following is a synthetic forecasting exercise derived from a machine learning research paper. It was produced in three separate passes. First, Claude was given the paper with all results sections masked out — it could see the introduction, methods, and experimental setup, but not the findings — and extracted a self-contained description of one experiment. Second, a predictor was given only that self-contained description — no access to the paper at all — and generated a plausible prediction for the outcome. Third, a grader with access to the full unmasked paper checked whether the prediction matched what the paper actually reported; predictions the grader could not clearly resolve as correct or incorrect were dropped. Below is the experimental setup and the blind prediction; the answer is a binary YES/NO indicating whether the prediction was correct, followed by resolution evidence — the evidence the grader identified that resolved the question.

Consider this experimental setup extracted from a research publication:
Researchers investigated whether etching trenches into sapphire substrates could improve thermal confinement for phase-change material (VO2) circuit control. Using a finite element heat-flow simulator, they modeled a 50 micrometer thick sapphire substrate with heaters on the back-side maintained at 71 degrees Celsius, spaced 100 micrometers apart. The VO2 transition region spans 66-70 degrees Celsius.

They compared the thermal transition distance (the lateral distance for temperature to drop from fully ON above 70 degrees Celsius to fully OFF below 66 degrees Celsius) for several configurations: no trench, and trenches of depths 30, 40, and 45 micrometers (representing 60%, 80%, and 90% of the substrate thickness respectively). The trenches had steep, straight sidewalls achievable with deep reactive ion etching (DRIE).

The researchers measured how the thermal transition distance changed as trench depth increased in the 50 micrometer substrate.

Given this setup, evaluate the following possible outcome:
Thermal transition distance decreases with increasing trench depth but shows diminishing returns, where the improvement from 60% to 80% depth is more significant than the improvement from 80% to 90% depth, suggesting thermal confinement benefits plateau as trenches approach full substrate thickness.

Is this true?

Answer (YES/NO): NO